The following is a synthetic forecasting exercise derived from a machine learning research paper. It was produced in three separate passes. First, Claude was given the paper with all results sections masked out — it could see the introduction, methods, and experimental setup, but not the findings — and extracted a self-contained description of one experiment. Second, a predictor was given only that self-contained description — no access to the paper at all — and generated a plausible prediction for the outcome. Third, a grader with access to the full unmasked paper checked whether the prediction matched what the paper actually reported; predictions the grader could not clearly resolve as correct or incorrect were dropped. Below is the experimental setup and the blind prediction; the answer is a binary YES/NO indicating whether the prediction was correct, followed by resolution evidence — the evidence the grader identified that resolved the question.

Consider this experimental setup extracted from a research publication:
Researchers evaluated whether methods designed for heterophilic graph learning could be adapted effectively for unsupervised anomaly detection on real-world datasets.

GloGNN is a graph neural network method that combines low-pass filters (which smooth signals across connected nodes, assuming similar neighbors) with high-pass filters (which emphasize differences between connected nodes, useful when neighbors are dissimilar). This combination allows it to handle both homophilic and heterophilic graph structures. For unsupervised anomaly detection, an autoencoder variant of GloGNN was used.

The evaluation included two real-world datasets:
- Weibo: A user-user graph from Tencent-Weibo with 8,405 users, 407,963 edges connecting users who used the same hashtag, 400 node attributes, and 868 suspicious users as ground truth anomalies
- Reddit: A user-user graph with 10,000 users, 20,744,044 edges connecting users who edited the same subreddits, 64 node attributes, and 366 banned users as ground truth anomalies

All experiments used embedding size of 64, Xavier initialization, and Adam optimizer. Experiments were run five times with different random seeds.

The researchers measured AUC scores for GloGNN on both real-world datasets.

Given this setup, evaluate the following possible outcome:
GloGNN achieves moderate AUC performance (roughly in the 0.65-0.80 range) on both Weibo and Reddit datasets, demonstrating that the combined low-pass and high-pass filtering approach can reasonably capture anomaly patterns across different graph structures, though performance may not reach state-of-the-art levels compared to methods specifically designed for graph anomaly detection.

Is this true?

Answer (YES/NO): NO